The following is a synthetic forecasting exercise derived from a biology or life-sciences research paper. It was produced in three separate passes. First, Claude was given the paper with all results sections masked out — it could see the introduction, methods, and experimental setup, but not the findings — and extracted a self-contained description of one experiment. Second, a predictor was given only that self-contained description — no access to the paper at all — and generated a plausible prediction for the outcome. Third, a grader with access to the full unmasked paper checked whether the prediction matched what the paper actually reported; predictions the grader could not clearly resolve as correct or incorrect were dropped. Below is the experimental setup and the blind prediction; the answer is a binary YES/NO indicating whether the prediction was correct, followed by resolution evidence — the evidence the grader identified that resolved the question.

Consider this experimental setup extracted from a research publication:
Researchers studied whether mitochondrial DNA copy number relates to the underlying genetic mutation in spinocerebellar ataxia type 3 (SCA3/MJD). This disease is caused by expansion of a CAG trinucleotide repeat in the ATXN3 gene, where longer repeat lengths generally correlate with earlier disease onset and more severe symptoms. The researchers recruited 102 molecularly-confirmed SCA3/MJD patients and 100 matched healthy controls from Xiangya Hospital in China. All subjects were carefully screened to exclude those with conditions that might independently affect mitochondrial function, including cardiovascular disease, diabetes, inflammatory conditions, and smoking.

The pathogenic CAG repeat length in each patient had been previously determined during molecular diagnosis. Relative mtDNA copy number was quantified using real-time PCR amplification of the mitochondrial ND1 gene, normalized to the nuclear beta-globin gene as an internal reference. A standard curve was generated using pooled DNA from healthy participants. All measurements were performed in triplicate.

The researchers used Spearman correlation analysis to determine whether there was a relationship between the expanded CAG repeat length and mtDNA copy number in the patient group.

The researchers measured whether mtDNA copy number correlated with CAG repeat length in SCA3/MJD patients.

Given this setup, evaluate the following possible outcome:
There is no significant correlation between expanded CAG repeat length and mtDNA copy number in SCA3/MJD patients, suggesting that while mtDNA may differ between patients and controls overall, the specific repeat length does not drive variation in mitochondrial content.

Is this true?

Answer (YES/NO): NO